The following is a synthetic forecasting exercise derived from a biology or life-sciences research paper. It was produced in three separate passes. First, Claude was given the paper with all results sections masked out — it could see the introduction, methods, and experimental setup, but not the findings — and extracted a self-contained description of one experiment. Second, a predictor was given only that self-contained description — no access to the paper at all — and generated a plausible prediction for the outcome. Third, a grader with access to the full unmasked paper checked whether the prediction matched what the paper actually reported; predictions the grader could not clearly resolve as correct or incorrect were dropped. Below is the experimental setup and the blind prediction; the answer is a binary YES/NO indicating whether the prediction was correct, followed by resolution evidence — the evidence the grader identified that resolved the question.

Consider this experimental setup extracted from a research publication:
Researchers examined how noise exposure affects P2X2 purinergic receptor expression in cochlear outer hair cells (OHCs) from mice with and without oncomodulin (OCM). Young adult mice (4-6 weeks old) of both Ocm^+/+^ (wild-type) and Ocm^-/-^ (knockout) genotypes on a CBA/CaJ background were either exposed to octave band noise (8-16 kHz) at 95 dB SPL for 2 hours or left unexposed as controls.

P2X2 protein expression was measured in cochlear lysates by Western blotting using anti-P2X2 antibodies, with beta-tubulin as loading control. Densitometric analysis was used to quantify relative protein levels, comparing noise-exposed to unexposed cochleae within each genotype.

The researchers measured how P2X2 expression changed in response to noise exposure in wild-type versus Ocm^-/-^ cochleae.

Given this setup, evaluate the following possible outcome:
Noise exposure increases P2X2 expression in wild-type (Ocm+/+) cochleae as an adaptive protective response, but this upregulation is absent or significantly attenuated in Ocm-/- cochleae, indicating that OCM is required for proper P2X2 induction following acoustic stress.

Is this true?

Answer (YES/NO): NO